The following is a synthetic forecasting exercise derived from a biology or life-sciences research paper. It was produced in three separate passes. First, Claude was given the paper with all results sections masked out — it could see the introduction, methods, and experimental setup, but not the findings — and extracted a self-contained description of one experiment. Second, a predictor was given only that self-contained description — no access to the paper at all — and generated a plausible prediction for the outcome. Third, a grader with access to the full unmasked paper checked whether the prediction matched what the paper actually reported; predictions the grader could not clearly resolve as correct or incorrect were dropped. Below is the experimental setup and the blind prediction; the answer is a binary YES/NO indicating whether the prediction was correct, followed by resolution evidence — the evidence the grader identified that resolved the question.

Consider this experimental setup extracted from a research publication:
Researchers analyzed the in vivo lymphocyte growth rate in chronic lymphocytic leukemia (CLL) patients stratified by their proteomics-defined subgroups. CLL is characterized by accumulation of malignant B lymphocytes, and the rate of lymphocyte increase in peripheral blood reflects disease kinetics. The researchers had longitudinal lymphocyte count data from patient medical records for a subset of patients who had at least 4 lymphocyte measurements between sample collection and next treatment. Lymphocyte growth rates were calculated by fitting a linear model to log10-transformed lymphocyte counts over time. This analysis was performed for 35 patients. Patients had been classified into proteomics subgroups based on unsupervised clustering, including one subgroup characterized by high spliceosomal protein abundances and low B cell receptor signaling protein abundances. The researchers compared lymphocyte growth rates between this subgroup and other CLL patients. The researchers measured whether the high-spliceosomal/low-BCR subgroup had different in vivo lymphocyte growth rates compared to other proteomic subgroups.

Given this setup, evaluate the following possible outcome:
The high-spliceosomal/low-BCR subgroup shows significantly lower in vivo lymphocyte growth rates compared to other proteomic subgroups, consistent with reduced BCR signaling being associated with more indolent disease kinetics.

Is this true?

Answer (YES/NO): NO